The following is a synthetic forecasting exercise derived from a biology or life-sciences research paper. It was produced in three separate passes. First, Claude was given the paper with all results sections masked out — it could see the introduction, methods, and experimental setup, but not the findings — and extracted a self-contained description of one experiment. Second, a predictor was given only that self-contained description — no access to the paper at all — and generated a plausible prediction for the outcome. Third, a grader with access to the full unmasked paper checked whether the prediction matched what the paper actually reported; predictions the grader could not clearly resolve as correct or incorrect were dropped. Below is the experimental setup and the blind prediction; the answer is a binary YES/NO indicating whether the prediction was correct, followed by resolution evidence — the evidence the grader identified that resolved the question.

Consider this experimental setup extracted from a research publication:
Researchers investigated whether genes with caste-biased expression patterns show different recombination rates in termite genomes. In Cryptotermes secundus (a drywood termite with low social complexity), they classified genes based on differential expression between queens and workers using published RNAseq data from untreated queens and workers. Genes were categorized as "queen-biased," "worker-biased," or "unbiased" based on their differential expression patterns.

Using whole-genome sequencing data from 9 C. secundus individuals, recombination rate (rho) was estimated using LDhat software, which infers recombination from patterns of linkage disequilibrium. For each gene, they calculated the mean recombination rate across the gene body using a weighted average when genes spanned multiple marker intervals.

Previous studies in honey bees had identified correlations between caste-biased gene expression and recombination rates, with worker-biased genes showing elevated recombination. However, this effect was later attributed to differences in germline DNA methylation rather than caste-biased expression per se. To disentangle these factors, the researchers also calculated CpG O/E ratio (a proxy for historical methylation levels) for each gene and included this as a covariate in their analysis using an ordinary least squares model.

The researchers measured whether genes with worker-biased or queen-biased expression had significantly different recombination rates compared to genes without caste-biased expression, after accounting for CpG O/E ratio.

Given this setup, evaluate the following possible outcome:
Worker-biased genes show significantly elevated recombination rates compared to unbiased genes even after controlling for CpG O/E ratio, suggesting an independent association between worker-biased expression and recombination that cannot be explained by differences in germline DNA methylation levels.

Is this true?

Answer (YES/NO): NO